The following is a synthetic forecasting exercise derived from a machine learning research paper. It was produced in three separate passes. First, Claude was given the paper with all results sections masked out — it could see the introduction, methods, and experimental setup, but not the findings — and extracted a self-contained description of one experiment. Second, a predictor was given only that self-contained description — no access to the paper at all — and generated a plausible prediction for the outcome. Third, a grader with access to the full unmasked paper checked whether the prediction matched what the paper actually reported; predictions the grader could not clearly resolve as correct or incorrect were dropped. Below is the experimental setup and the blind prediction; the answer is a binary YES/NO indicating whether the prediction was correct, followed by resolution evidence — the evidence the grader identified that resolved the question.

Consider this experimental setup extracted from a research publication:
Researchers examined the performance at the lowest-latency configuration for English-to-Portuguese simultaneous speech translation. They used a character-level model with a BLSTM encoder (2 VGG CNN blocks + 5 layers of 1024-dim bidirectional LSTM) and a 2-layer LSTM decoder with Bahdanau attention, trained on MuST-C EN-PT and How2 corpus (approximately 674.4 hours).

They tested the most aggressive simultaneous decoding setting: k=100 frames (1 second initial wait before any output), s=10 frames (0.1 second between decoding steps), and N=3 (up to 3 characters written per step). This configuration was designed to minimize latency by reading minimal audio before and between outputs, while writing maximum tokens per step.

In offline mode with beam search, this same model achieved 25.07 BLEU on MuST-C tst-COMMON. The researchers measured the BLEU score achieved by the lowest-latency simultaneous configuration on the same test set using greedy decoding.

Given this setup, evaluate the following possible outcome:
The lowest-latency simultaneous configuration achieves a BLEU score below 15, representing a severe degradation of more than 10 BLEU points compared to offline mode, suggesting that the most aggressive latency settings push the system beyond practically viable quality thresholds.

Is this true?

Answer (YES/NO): YES